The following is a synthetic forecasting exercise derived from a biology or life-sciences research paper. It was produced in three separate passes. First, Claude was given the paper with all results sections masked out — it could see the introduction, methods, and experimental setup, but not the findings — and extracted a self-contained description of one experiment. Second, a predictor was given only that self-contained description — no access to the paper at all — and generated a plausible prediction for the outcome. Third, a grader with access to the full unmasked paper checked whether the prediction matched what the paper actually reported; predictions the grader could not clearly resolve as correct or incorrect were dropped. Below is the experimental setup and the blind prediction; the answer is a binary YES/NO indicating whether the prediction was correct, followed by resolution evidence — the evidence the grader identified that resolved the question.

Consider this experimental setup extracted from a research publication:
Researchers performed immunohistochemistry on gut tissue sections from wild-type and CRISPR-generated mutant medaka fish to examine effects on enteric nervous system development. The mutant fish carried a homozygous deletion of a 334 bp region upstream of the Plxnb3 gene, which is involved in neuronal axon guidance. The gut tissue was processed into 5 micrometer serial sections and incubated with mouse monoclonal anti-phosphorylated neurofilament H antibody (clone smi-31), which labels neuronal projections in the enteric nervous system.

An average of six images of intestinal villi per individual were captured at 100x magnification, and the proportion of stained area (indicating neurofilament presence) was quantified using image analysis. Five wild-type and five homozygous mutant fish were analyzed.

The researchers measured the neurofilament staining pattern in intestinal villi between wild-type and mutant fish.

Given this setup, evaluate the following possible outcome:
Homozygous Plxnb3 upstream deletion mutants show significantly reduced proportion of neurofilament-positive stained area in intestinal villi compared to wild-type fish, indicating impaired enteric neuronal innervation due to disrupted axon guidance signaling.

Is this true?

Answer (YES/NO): YES